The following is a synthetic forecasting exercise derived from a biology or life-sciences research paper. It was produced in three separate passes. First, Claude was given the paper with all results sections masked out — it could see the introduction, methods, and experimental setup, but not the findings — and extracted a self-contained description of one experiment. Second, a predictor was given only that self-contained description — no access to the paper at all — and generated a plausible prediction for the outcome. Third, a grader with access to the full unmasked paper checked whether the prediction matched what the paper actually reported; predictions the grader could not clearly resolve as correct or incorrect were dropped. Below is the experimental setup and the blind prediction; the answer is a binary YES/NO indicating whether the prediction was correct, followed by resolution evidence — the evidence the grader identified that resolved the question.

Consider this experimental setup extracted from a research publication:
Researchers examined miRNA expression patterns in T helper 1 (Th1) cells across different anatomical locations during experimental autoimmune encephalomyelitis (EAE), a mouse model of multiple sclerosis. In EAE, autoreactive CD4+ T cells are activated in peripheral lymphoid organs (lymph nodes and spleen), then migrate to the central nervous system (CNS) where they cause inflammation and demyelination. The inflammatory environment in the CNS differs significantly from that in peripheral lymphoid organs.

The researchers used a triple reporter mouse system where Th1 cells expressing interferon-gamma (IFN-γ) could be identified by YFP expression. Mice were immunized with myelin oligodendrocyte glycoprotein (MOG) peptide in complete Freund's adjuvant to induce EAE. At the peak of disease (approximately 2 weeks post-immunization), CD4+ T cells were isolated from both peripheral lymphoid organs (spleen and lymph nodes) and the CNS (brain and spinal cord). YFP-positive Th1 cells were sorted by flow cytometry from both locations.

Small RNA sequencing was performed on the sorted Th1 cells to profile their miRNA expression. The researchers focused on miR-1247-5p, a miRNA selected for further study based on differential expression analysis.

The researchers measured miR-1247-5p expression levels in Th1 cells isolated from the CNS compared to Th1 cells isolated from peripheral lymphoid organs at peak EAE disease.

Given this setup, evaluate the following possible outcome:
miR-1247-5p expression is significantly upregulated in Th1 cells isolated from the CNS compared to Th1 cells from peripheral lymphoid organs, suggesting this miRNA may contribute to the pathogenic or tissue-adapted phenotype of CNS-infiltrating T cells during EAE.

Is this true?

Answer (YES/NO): NO